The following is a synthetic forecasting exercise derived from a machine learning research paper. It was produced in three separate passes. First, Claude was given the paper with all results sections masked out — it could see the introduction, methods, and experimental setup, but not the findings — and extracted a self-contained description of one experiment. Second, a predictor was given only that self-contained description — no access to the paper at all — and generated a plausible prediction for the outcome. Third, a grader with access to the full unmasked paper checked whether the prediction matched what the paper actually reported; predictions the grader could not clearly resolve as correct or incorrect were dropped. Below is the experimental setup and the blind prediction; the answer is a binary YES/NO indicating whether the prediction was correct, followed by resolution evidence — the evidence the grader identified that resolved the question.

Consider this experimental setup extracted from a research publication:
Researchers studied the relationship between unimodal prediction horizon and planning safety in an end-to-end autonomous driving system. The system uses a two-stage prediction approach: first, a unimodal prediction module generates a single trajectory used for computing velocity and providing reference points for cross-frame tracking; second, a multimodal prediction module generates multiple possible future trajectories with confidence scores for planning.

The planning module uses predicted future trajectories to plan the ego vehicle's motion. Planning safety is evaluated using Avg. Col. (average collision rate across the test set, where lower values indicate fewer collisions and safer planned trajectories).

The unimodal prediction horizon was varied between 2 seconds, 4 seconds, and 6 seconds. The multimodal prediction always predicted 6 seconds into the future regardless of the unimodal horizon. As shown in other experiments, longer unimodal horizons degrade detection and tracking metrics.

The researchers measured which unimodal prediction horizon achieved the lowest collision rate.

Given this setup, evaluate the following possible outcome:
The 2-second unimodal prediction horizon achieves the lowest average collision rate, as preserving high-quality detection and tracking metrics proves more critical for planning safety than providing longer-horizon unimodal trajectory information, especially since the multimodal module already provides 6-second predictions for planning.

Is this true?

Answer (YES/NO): NO